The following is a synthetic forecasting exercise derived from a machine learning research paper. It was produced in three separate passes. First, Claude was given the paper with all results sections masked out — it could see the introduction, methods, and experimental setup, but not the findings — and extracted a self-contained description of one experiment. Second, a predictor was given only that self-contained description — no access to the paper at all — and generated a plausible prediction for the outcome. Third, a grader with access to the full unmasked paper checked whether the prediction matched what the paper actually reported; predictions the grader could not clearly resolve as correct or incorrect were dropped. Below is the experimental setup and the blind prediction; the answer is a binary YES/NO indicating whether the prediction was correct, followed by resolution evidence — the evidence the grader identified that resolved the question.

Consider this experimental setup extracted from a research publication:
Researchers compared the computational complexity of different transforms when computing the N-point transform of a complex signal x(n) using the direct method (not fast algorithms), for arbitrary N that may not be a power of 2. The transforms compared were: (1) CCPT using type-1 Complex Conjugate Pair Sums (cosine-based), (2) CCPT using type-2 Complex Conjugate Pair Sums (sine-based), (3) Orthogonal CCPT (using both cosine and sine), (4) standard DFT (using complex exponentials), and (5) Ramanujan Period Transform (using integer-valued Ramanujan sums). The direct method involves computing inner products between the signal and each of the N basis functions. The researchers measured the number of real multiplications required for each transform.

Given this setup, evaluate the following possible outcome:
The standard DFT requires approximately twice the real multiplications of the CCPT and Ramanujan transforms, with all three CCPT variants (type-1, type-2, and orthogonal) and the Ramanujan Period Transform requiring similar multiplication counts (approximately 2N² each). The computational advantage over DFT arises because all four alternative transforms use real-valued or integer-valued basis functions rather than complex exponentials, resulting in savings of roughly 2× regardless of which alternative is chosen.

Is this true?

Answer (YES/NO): YES